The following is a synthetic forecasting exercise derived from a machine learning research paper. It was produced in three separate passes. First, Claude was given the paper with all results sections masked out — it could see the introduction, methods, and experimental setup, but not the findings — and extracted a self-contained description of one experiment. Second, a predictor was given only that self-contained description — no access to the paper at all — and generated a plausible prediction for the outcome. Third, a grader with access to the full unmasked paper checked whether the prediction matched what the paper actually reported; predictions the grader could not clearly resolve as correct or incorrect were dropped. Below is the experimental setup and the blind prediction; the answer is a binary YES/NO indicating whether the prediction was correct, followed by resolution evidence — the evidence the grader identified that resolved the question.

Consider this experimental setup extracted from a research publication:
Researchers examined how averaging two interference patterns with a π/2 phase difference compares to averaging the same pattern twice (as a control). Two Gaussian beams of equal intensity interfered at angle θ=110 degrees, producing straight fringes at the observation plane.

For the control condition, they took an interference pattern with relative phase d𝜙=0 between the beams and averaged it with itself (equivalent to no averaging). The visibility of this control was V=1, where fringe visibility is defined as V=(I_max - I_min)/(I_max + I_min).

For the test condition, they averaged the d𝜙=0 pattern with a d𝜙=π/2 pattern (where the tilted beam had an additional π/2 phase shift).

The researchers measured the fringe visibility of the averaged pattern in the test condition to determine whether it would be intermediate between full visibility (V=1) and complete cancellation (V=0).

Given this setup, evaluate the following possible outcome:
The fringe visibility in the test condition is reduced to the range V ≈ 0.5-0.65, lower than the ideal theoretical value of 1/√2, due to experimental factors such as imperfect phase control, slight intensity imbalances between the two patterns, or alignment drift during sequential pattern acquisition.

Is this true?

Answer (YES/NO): NO